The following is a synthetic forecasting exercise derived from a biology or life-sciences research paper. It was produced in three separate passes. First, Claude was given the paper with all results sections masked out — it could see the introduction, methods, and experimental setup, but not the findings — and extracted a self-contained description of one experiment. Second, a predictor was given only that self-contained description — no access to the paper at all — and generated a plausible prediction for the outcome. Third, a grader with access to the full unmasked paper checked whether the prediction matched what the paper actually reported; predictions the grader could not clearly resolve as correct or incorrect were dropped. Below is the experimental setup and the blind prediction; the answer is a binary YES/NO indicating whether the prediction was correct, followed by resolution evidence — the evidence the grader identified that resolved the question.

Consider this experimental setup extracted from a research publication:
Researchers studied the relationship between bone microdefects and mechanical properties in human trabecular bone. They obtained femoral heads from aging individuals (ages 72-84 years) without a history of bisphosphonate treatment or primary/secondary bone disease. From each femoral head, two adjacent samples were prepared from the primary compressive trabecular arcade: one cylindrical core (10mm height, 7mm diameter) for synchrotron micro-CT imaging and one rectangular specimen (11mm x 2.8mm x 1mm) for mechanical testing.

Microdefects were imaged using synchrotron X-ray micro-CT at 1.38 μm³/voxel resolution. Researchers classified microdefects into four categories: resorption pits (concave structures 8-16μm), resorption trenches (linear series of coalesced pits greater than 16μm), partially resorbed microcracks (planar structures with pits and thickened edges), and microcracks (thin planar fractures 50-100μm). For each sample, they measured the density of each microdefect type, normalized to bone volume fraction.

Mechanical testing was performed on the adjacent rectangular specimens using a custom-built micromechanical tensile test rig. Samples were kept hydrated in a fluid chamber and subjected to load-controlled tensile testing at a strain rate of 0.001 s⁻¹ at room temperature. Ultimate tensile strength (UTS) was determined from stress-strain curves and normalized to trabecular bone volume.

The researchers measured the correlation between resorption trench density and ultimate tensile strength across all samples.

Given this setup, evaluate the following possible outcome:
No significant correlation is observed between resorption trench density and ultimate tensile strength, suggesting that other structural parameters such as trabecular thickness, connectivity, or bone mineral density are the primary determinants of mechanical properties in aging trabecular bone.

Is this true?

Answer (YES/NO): NO